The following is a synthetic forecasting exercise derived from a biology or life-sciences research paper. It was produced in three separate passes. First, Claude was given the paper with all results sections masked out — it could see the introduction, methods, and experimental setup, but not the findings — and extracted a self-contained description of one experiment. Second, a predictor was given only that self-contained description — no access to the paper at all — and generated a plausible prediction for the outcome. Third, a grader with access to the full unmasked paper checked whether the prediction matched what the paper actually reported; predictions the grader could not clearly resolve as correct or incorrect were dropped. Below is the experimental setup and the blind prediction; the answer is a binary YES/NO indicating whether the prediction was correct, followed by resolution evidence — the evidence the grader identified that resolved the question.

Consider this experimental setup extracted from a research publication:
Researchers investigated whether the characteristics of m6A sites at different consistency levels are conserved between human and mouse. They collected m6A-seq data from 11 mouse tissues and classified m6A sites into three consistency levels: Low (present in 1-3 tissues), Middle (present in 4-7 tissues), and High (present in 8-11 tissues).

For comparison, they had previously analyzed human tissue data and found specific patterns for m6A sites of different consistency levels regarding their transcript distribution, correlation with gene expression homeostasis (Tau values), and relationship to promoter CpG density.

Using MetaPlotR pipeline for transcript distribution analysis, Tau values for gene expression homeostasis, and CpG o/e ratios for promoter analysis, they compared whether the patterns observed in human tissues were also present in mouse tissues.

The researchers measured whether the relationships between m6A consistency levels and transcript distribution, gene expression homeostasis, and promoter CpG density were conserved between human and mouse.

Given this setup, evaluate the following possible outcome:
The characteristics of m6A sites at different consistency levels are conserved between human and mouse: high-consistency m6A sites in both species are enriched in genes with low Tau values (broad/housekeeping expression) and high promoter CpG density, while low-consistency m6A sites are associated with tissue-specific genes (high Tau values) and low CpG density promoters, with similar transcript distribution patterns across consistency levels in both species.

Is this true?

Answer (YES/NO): YES